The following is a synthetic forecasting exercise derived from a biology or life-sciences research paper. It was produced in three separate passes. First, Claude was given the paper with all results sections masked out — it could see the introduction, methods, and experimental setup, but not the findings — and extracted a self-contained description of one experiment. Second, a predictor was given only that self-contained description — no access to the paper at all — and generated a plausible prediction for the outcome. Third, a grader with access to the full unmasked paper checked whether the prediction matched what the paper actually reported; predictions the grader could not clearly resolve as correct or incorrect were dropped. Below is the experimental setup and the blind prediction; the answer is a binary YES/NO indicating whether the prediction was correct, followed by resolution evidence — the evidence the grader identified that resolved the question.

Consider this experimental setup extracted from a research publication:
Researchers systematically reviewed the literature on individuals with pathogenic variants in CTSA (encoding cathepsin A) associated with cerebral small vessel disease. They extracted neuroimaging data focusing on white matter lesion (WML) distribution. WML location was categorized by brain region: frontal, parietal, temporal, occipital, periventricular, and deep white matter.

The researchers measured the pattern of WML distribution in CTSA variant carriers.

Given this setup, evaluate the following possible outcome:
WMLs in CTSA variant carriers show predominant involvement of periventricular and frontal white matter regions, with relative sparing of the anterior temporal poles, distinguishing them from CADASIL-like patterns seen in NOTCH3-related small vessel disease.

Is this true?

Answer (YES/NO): NO